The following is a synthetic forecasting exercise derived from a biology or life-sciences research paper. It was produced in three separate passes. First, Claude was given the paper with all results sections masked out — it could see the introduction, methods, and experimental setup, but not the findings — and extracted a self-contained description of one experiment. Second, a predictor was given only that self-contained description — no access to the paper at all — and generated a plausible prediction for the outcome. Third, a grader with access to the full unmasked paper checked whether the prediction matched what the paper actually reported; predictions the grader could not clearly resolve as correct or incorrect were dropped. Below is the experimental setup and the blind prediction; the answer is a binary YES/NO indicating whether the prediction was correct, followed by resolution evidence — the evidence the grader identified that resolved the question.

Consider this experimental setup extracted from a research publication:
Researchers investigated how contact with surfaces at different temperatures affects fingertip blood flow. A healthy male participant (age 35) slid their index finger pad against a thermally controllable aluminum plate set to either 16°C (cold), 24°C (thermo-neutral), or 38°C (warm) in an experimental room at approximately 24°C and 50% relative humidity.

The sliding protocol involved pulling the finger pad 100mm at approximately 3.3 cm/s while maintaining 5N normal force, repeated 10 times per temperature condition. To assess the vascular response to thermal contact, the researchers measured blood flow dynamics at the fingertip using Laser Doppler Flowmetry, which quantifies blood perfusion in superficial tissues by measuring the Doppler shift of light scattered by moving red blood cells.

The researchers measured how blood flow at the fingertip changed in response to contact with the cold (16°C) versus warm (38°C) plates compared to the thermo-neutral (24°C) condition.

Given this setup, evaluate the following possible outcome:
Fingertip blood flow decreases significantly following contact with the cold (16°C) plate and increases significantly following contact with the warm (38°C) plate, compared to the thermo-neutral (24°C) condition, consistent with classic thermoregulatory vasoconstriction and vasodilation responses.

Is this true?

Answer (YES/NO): NO